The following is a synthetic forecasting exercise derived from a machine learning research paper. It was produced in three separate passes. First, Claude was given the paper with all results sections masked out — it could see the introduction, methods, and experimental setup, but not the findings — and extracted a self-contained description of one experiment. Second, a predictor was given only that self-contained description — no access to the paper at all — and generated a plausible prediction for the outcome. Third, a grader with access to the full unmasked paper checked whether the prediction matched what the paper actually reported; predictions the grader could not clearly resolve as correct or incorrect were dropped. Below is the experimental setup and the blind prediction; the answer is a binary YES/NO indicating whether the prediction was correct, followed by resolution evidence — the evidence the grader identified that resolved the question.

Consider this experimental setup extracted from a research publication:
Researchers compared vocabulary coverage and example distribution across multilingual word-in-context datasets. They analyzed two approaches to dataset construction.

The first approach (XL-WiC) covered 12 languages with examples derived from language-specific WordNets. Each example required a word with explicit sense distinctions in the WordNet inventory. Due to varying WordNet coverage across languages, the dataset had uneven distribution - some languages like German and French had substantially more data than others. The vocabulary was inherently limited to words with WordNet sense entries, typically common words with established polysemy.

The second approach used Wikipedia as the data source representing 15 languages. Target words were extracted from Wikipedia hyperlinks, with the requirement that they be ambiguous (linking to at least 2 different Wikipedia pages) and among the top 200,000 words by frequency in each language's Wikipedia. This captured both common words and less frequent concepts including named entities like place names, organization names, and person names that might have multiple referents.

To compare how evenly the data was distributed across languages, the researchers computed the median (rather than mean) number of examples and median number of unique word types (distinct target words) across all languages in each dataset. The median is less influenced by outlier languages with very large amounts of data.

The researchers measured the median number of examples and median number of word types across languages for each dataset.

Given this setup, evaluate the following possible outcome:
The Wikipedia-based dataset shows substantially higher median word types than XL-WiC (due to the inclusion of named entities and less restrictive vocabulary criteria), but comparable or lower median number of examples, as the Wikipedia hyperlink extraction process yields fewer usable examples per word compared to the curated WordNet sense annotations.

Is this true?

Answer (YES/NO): NO